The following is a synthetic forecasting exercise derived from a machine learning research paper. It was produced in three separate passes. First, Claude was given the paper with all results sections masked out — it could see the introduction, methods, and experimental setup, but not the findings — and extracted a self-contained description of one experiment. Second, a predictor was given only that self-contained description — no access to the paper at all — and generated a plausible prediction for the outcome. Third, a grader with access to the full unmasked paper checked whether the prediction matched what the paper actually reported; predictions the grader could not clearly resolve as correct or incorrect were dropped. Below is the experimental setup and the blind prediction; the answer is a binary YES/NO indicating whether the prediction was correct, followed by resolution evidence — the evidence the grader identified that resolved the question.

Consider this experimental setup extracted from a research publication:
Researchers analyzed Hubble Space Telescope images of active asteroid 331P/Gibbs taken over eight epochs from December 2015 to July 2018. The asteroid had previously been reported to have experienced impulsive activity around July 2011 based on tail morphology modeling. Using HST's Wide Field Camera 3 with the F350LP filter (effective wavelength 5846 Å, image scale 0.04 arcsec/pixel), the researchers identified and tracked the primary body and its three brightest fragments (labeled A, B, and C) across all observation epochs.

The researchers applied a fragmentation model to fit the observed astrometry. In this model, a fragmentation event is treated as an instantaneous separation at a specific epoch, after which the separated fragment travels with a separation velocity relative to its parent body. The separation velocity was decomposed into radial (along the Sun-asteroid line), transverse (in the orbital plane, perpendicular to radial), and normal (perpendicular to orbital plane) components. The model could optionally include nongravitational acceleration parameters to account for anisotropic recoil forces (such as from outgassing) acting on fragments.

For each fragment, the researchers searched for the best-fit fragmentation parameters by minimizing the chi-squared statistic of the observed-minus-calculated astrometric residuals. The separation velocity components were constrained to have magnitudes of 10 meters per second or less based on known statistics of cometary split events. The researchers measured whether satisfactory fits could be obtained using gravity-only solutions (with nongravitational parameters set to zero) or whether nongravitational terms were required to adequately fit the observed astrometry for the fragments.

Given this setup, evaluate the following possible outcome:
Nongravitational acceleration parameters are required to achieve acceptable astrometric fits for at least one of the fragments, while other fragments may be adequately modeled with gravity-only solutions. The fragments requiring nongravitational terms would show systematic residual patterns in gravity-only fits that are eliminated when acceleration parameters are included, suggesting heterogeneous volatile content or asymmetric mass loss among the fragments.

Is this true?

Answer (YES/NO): NO